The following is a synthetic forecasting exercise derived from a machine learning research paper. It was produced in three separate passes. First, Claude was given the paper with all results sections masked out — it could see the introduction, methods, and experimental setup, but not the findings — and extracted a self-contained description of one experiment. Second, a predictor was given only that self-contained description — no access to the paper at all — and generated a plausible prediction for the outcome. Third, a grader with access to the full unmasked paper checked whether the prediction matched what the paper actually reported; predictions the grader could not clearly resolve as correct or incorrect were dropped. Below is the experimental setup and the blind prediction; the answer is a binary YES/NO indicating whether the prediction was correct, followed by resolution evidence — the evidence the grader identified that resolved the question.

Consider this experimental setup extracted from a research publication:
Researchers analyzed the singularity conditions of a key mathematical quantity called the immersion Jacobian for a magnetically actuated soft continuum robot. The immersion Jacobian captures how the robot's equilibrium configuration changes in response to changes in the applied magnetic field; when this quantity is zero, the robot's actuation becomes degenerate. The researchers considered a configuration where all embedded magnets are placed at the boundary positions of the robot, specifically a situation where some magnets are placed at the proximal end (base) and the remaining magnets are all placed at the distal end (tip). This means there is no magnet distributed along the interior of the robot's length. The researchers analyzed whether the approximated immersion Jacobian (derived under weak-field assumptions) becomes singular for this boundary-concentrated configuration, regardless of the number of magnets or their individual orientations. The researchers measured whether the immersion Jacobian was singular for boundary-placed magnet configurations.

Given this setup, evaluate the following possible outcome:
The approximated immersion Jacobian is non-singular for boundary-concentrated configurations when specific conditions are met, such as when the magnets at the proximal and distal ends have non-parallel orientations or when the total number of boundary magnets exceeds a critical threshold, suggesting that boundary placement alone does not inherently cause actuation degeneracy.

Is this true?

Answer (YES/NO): NO